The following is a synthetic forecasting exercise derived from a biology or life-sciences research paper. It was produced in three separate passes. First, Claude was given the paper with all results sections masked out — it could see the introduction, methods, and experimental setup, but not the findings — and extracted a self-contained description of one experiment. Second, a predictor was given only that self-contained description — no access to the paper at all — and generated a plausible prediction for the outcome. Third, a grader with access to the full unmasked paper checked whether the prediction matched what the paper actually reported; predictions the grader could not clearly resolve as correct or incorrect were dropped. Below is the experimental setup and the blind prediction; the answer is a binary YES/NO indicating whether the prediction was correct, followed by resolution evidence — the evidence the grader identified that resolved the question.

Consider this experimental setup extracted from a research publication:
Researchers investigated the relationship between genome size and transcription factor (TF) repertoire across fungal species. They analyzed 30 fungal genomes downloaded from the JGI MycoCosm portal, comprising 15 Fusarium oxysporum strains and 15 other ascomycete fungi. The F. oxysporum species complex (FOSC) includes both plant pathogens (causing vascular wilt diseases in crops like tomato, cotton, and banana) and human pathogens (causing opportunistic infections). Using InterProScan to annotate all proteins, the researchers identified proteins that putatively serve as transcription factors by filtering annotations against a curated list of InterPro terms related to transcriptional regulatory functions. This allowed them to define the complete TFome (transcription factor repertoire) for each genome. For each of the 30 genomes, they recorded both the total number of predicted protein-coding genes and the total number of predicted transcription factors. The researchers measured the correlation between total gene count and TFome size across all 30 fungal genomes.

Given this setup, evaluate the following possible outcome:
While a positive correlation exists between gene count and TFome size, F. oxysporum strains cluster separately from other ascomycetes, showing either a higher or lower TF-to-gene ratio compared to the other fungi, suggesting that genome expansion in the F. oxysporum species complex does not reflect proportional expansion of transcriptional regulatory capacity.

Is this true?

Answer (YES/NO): NO